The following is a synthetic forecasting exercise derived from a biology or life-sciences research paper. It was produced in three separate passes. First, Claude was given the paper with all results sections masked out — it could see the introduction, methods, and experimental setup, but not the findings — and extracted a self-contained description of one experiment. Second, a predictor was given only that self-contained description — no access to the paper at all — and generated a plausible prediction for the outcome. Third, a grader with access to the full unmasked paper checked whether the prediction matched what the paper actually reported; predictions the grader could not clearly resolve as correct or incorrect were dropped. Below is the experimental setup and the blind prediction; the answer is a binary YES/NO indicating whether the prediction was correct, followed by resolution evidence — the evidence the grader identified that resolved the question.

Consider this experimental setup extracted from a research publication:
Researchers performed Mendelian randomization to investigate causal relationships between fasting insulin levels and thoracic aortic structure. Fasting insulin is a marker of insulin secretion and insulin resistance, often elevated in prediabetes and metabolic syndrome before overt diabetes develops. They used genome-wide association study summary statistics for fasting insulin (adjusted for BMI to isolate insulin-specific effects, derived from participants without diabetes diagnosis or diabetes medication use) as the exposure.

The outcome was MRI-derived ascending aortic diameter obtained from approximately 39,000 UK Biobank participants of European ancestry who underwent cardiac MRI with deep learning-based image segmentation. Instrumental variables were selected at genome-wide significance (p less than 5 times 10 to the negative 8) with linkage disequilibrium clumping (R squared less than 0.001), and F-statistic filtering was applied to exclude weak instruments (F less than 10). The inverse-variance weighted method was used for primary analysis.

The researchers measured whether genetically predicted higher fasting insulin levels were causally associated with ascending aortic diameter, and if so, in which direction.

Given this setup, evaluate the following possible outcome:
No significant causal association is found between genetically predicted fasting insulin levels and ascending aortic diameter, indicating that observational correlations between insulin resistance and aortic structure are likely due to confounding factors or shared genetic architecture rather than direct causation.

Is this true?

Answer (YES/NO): YES